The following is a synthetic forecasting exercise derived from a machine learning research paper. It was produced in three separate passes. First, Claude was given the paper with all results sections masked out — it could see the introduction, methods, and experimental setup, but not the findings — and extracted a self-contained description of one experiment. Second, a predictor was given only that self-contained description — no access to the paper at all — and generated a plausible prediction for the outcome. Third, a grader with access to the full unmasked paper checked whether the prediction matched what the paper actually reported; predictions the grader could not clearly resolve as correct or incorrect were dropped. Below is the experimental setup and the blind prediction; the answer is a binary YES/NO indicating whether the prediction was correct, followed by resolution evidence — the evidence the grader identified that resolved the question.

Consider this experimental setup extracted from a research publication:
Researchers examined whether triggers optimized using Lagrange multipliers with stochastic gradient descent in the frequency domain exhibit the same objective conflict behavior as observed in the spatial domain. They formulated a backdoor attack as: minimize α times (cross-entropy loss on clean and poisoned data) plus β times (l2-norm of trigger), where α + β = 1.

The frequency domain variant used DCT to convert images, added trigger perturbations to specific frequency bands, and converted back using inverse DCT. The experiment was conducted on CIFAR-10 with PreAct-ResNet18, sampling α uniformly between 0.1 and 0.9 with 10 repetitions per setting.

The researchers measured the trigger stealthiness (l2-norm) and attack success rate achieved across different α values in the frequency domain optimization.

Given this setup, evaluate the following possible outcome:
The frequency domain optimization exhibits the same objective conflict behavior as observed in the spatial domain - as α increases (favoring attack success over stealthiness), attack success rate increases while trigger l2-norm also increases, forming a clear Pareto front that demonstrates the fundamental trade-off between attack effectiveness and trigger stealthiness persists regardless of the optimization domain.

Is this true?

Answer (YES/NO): NO